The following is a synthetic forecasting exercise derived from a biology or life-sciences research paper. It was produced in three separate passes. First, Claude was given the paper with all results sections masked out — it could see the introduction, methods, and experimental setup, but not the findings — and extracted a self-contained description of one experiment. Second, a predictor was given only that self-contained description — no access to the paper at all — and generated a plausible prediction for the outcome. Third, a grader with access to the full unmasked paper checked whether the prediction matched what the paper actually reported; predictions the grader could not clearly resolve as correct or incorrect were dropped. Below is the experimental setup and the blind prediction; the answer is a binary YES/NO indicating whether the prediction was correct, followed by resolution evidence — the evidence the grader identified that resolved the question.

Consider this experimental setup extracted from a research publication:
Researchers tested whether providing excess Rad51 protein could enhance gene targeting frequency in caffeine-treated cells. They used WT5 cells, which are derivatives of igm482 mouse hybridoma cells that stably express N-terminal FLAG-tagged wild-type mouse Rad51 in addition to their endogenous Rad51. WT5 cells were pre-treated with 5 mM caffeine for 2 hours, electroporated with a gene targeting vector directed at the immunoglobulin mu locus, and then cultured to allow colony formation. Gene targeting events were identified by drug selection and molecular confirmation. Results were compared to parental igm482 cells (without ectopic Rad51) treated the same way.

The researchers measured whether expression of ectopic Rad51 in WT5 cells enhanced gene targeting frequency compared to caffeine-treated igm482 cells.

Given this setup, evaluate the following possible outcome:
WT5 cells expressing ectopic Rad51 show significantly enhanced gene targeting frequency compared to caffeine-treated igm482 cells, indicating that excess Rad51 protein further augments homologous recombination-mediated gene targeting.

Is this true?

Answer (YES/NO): NO